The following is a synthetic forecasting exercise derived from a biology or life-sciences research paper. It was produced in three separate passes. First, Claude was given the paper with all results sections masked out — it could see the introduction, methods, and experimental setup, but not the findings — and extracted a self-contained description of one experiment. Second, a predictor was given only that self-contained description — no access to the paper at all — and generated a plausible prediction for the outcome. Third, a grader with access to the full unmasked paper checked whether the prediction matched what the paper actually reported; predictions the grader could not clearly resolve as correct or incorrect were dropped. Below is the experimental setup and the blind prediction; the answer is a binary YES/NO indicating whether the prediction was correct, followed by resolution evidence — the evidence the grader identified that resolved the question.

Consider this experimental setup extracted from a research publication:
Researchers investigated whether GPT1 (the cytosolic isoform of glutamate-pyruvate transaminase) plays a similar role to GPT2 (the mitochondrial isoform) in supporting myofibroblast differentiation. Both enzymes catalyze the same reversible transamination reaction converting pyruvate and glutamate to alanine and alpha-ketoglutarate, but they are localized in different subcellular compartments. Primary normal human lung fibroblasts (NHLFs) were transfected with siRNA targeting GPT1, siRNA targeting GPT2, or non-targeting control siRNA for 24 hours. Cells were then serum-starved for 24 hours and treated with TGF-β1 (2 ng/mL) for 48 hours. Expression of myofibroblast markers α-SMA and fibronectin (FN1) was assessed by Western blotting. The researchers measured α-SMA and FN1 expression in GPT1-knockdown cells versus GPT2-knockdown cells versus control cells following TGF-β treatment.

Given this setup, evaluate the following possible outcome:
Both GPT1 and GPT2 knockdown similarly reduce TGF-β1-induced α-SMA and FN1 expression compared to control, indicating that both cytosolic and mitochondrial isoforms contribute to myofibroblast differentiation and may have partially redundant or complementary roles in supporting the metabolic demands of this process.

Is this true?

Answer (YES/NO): NO